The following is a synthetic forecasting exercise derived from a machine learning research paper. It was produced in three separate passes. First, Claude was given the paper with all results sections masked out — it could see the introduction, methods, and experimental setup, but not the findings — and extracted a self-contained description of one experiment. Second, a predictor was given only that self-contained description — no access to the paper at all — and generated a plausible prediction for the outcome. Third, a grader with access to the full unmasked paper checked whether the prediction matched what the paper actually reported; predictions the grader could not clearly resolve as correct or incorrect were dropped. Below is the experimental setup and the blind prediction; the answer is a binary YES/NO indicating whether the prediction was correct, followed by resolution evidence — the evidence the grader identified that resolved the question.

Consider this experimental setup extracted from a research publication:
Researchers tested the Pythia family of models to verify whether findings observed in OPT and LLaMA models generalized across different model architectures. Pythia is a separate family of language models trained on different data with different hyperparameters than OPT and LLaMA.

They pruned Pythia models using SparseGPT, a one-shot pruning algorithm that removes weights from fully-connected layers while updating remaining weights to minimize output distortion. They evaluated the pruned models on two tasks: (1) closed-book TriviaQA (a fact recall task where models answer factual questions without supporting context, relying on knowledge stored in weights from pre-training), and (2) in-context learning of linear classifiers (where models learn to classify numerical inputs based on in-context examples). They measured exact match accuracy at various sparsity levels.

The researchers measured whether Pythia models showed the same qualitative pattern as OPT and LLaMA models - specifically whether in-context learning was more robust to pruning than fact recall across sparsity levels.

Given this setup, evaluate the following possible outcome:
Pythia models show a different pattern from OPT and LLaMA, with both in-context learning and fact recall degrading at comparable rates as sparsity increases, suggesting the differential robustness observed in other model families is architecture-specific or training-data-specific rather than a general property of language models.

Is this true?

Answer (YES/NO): NO